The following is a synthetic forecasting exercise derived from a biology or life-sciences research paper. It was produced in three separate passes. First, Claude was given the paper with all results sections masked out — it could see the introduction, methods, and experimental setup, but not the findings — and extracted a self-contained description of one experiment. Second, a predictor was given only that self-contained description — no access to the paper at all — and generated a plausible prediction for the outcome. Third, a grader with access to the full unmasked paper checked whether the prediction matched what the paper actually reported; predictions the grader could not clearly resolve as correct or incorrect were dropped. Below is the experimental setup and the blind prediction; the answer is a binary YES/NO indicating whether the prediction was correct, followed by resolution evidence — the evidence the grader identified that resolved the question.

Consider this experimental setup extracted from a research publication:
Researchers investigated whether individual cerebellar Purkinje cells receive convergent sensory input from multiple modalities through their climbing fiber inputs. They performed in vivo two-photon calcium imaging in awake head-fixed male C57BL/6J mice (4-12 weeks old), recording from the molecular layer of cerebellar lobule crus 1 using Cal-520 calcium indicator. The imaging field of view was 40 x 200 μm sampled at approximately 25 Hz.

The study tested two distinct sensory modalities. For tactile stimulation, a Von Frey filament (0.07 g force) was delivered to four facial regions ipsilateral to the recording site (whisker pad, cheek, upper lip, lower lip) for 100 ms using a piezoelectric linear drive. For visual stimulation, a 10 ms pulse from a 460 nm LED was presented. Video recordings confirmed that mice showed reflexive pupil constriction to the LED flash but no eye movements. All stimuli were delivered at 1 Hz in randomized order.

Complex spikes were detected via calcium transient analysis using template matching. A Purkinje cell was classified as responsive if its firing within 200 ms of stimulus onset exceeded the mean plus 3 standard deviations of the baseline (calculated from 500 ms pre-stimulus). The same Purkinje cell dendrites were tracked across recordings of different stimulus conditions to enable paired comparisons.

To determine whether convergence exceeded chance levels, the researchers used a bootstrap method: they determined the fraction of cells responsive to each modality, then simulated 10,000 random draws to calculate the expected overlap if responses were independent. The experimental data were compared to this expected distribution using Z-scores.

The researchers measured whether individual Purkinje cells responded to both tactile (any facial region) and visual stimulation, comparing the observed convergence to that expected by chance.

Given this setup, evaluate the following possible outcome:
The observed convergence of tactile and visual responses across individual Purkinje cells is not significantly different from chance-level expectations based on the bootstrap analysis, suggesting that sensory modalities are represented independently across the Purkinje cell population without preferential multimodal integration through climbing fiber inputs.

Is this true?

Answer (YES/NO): NO